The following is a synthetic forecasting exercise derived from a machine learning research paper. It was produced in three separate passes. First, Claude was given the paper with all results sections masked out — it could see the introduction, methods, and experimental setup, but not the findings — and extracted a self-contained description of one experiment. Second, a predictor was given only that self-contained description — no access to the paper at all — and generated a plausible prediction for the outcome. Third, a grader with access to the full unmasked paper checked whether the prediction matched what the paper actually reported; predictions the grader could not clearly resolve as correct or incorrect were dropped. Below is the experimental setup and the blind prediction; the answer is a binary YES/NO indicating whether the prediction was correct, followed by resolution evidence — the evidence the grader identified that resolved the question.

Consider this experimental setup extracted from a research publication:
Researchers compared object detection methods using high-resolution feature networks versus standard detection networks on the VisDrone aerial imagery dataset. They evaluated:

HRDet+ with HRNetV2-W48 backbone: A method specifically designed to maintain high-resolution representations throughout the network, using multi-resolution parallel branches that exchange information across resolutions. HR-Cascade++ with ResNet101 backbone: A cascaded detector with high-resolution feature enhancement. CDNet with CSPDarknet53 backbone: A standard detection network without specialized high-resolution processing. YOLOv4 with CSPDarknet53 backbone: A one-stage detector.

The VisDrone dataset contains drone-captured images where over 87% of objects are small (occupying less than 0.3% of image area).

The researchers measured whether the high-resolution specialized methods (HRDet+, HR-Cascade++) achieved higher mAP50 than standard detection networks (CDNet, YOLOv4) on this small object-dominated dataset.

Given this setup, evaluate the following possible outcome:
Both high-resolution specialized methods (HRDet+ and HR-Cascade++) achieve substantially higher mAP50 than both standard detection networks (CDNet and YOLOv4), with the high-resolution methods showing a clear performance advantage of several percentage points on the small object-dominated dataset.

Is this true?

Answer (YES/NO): NO